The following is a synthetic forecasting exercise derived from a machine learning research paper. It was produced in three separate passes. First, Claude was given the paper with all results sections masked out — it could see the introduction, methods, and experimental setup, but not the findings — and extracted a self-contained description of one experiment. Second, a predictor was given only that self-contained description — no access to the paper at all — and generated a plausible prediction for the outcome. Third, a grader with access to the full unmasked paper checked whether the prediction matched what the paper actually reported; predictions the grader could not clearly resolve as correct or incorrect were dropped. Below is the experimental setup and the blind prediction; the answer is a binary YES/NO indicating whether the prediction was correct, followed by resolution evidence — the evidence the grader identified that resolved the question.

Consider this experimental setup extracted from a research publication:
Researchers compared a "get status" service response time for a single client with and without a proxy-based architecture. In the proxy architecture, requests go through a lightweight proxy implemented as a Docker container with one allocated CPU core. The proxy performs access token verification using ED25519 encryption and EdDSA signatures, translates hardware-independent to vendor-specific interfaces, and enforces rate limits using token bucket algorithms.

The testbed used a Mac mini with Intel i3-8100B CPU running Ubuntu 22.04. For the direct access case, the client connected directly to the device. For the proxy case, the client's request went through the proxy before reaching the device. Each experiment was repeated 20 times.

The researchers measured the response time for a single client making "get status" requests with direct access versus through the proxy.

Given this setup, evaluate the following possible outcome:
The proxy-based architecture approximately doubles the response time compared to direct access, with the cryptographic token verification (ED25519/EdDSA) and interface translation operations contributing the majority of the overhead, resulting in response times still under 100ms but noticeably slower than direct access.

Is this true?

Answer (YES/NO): NO